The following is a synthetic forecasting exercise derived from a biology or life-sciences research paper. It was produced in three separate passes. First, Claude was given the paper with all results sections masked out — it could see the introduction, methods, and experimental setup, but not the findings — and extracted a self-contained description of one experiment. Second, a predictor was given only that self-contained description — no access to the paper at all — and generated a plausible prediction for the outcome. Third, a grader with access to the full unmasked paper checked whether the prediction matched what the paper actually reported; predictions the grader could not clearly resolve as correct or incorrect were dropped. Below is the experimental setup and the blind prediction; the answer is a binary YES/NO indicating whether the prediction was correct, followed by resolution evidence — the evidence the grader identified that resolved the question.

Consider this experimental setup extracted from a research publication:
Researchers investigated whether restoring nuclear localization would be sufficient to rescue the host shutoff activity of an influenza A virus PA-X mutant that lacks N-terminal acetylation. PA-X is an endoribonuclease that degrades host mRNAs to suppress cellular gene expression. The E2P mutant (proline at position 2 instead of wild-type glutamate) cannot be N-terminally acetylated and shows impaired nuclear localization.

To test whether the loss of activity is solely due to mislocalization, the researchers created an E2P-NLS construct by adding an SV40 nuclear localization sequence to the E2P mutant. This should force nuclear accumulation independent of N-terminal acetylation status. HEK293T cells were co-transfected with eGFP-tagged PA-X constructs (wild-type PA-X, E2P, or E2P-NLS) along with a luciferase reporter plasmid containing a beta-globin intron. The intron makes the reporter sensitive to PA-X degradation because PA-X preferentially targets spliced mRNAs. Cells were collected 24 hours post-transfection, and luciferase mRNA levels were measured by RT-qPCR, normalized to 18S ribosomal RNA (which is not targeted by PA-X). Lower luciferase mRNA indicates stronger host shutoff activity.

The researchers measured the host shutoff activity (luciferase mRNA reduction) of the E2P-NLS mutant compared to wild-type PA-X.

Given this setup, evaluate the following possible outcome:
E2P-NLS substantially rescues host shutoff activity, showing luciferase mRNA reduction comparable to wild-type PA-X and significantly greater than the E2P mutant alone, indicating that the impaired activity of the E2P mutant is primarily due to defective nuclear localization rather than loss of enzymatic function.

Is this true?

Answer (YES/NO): NO